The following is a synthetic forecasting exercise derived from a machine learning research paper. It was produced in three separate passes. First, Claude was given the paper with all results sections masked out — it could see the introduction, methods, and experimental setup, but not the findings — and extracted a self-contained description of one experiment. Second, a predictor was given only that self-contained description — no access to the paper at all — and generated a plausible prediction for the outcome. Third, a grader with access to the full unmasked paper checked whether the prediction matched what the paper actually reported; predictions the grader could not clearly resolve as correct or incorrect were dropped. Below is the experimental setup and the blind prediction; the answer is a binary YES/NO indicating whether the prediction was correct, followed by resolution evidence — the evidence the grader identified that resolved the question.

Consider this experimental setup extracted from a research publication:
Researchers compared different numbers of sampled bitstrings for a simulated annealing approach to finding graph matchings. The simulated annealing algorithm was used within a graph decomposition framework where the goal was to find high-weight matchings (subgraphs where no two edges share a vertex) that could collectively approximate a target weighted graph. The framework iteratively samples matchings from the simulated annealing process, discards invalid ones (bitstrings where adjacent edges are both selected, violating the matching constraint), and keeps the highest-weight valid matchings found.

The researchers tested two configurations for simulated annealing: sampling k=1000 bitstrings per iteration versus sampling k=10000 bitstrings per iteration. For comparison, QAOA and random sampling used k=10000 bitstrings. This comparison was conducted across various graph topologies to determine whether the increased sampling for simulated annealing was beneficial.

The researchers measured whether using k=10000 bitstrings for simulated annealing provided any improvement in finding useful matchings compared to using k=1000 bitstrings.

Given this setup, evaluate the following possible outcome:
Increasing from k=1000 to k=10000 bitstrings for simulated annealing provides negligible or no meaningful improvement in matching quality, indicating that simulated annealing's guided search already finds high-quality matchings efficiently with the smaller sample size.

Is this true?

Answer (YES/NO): YES